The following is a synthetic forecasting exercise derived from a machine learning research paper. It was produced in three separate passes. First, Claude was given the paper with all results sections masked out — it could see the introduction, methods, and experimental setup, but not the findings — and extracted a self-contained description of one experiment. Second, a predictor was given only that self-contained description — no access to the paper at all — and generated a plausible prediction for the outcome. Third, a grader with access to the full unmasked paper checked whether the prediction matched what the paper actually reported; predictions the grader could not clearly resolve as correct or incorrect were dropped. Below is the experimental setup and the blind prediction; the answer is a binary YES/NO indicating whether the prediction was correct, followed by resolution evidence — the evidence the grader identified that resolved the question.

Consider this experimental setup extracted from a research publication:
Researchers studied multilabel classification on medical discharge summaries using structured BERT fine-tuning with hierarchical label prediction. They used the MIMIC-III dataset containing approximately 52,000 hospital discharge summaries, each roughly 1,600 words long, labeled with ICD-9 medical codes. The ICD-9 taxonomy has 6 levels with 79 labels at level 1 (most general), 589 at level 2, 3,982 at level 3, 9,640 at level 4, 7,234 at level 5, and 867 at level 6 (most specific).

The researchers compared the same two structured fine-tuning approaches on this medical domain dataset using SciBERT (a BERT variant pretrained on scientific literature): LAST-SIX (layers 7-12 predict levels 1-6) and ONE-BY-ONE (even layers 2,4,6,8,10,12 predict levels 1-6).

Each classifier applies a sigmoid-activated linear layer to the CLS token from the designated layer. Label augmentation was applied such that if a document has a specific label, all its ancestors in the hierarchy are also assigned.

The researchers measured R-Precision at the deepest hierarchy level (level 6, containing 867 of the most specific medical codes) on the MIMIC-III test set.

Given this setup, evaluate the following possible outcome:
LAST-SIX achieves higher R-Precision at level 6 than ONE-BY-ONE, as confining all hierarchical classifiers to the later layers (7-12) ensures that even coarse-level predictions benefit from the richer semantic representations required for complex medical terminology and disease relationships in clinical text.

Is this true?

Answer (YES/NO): NO